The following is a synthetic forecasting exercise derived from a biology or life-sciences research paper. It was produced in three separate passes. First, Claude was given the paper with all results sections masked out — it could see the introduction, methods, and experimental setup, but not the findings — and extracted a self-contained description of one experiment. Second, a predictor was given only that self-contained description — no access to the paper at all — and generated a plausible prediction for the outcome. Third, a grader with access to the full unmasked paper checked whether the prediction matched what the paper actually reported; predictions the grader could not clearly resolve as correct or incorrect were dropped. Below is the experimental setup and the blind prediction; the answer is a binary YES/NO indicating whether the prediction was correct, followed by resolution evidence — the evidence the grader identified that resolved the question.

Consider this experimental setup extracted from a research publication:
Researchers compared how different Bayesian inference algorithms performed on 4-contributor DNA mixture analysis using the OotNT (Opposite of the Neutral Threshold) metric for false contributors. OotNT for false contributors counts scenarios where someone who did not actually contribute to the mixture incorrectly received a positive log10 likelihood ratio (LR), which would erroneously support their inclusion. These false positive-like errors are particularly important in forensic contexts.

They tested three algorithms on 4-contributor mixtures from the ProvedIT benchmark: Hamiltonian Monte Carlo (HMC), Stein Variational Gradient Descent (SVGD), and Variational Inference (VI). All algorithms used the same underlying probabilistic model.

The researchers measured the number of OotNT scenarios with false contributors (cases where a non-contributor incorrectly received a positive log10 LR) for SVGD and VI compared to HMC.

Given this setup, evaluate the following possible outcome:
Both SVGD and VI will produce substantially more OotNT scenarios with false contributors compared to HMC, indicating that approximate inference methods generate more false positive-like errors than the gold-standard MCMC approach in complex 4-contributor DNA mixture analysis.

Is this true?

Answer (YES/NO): NO